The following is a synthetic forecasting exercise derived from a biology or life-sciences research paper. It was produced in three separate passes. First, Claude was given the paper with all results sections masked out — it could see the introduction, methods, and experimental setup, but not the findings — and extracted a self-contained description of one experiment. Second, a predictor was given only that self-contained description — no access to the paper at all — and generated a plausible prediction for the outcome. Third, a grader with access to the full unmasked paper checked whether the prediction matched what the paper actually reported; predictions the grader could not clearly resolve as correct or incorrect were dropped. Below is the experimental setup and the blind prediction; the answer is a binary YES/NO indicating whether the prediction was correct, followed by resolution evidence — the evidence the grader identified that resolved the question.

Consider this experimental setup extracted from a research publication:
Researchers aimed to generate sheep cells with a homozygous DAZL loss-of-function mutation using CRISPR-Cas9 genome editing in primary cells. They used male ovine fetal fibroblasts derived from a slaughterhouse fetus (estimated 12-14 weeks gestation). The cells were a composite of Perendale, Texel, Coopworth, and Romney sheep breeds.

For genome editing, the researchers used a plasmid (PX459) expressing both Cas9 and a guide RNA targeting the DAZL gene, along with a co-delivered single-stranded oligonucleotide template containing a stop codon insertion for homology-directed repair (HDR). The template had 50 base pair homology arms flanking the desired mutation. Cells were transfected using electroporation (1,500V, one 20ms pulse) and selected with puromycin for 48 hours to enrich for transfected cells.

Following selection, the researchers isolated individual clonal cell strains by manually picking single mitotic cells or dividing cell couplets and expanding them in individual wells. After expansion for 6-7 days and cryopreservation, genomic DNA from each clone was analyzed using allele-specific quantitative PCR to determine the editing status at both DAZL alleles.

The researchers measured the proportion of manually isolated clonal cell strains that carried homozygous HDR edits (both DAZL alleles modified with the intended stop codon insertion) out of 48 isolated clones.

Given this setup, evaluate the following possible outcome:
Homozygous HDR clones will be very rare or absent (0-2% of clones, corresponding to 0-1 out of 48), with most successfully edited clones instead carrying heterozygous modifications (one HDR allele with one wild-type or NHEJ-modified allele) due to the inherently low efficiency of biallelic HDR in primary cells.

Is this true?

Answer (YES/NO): NO